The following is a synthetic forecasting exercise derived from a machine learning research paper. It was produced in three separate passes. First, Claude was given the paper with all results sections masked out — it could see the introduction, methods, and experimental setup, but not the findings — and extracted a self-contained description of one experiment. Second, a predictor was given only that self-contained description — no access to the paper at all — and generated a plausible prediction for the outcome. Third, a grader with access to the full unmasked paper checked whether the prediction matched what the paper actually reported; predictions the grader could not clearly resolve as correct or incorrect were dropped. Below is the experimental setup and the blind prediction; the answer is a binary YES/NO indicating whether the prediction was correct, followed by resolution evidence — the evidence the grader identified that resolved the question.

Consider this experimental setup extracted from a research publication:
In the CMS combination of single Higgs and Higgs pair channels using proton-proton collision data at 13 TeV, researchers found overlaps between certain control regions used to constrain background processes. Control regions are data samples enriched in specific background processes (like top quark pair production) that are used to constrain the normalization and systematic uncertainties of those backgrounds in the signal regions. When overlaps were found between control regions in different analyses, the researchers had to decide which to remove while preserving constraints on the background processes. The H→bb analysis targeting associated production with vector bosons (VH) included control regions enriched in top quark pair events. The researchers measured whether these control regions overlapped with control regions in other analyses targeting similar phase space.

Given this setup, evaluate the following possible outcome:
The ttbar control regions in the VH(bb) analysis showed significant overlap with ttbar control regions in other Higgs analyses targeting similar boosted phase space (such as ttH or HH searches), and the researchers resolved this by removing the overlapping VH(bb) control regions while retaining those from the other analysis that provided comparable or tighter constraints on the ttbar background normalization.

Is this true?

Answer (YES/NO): YES